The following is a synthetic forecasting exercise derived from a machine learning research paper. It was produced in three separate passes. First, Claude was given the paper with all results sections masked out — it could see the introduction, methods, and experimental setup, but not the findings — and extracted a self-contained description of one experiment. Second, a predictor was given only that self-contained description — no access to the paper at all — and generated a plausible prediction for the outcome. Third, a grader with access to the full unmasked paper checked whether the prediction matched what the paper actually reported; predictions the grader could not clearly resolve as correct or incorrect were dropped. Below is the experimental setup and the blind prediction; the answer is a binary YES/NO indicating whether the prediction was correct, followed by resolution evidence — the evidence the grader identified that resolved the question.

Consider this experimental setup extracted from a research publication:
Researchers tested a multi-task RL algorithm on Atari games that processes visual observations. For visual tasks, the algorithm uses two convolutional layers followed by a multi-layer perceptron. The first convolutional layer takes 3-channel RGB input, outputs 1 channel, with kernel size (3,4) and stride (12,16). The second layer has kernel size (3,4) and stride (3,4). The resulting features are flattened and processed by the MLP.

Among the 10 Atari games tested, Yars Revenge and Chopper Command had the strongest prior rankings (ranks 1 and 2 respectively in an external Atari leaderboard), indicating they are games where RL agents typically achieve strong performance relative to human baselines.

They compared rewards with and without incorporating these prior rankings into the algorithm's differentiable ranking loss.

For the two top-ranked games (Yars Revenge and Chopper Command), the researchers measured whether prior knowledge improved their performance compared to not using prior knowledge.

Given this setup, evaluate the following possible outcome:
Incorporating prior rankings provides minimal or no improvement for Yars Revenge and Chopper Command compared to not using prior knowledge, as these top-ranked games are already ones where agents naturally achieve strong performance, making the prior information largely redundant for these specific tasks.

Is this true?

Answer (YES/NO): NO